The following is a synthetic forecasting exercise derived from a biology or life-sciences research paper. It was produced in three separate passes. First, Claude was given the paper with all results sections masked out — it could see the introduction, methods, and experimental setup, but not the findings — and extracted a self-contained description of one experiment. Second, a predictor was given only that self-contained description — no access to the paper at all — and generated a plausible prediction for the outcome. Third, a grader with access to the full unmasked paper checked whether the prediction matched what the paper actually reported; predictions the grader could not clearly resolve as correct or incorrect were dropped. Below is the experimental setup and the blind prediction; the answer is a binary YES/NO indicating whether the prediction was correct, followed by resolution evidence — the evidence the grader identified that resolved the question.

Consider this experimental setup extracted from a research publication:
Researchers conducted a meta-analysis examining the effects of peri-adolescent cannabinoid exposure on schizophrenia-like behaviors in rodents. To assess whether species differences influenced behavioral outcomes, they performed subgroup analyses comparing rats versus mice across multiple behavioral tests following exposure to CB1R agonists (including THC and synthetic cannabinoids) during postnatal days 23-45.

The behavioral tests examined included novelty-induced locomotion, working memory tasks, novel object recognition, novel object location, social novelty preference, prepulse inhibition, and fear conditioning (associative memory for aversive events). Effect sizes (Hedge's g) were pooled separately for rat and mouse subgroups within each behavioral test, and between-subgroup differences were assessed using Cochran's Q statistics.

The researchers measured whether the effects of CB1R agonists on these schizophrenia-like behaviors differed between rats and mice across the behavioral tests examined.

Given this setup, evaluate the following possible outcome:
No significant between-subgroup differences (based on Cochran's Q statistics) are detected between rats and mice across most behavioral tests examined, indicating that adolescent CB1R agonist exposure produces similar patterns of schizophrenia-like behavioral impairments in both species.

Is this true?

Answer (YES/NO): YES